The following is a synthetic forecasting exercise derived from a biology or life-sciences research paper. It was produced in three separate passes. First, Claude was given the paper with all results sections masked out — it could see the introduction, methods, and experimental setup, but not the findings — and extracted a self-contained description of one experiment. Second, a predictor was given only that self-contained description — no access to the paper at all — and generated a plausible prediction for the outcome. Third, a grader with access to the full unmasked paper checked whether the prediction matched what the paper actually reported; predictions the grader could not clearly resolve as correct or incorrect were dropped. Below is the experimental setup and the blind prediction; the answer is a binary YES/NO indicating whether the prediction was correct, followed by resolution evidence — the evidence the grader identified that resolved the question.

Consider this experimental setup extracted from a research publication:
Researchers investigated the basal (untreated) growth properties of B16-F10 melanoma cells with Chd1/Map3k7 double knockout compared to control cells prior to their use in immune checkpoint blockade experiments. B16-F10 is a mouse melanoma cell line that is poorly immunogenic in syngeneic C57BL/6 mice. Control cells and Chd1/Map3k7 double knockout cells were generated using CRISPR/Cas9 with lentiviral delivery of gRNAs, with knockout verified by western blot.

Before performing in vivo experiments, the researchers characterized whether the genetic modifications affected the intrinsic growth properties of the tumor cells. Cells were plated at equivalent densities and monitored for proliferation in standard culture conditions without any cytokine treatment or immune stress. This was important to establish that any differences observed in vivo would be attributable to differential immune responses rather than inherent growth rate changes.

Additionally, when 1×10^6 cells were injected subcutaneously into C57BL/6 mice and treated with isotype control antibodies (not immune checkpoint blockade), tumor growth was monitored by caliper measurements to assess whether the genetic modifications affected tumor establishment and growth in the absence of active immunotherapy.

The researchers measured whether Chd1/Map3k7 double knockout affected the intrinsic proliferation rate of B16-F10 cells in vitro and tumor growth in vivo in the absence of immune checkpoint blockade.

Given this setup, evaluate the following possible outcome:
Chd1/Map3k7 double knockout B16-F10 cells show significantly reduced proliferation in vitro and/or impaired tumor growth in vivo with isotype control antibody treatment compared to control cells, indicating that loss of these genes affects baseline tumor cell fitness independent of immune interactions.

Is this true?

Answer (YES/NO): NO